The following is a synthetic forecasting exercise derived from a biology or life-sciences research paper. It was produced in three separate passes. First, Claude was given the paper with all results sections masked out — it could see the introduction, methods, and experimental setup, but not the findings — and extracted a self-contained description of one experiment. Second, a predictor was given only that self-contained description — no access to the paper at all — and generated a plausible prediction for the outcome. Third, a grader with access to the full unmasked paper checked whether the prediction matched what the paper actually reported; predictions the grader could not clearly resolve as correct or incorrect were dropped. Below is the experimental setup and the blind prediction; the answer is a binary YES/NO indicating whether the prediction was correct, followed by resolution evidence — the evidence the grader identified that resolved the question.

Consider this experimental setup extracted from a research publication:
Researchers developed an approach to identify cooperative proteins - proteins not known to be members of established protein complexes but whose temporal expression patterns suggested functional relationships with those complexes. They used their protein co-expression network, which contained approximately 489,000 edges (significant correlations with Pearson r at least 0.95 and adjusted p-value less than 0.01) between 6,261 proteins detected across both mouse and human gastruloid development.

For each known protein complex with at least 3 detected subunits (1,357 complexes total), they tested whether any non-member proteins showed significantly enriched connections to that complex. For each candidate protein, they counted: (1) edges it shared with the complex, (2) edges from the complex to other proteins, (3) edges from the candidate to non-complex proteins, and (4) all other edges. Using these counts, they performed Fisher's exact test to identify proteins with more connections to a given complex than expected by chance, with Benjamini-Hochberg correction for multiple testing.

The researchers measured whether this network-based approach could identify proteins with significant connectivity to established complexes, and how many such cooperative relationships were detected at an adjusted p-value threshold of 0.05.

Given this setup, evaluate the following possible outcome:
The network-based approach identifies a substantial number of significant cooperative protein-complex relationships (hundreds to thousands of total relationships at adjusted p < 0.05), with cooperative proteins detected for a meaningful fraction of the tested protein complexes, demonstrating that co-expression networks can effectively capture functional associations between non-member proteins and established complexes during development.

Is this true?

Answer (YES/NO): YES